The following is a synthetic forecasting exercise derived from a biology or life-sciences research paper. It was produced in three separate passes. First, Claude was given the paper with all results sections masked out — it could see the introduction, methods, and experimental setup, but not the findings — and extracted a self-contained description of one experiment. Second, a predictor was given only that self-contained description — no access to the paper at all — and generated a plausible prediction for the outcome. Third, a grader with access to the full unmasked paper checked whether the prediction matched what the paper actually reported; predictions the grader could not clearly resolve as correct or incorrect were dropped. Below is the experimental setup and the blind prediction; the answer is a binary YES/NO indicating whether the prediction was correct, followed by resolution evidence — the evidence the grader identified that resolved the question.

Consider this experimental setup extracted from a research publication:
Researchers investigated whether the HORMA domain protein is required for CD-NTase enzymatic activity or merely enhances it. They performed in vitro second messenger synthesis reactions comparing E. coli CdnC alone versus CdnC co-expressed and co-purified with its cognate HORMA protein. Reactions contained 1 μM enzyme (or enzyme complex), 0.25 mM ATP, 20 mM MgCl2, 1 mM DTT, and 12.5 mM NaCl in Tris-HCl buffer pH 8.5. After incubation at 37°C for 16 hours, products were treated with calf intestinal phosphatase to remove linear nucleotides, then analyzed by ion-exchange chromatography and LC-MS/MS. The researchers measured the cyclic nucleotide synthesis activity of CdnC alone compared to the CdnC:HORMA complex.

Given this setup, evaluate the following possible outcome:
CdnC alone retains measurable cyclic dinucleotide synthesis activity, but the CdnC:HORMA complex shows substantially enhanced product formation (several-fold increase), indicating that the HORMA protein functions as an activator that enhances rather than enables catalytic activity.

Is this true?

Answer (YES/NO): NO